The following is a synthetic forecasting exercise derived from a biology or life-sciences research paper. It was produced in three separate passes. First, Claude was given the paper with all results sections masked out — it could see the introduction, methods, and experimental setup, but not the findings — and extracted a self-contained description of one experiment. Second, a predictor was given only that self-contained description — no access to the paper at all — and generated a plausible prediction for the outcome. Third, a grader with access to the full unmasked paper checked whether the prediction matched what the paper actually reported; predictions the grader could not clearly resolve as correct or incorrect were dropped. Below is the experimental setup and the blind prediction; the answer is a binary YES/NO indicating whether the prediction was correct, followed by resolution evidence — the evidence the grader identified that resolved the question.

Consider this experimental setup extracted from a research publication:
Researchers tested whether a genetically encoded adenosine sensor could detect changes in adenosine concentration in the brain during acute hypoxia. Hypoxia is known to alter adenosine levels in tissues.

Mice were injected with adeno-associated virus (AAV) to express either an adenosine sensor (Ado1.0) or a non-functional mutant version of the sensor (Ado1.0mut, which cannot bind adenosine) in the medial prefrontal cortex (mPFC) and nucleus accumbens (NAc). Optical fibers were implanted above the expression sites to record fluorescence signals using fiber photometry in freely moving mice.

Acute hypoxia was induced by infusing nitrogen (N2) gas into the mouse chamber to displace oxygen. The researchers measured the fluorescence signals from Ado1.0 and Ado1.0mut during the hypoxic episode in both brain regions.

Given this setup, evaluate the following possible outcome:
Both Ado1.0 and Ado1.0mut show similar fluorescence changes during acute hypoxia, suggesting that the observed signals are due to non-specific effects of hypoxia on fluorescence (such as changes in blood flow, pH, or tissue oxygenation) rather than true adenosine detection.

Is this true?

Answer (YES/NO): NO